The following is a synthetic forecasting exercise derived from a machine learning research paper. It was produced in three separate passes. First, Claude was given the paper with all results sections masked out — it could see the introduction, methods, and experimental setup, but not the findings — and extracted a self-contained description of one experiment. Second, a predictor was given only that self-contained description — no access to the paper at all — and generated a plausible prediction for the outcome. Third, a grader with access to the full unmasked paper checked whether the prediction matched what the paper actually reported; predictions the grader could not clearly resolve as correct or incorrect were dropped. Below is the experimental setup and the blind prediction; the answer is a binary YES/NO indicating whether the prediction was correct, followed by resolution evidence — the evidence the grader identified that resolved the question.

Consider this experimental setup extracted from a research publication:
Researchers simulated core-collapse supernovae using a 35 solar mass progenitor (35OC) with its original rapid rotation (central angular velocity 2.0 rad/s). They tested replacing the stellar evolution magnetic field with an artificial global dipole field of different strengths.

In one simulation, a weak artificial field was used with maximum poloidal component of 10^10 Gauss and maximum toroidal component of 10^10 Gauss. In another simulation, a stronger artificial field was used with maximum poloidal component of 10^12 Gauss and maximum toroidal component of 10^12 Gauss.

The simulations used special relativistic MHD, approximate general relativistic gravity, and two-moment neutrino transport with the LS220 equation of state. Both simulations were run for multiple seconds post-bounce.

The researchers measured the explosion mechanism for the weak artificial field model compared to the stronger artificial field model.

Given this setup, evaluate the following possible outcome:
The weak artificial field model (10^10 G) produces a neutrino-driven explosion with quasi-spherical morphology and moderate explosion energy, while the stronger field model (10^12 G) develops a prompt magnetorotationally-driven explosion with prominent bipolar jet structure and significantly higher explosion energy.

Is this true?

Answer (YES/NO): NO